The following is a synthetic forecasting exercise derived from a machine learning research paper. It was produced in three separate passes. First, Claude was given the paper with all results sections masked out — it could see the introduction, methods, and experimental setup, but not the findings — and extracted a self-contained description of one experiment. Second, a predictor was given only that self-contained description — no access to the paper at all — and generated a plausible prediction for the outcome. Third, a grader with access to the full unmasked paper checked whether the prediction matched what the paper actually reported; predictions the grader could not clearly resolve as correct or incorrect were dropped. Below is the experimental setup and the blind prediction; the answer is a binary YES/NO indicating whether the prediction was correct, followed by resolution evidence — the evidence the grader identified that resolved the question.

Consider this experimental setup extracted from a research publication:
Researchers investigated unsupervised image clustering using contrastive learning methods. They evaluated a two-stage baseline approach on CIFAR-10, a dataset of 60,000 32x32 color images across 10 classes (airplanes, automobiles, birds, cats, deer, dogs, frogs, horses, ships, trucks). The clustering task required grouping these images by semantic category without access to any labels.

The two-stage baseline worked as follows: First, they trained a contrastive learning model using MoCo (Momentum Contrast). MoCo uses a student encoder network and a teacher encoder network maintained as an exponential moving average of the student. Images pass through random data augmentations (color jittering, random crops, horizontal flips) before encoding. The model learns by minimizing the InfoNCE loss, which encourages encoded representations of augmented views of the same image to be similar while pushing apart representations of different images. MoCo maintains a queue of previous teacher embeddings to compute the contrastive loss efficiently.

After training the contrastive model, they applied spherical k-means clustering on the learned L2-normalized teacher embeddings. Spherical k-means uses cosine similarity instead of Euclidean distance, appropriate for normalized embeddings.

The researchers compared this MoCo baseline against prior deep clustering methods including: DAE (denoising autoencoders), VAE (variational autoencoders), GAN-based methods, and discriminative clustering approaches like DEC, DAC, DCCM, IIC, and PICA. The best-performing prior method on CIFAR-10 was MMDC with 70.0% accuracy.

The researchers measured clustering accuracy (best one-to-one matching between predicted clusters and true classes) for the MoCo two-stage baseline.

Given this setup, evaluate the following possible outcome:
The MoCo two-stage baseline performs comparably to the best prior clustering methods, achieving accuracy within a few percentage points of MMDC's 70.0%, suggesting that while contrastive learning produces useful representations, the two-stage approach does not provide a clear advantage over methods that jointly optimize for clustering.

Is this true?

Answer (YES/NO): NO